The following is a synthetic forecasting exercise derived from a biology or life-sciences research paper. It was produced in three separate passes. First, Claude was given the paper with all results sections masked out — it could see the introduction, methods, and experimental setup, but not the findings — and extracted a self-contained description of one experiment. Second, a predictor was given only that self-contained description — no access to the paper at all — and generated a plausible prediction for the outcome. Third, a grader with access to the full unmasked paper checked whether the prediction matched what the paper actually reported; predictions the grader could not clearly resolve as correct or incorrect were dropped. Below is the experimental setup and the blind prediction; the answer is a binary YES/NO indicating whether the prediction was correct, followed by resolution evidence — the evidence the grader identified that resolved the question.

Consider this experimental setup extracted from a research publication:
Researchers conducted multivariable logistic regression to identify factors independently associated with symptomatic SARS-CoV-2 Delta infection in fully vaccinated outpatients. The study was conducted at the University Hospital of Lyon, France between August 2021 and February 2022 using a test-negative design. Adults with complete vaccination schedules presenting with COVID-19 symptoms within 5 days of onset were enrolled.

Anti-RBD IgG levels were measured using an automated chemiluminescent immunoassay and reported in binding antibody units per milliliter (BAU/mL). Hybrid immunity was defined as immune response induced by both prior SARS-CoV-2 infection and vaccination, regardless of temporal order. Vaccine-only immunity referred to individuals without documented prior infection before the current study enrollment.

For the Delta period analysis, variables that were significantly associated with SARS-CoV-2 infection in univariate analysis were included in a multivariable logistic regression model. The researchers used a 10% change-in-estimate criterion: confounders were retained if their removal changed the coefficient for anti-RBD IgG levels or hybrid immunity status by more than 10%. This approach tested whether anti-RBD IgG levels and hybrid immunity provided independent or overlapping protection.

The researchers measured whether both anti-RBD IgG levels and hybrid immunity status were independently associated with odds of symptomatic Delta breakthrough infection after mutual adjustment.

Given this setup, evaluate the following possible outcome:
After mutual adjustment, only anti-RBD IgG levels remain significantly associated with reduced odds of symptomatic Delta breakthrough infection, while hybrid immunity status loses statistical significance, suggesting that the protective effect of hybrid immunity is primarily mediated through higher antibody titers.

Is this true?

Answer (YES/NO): NO